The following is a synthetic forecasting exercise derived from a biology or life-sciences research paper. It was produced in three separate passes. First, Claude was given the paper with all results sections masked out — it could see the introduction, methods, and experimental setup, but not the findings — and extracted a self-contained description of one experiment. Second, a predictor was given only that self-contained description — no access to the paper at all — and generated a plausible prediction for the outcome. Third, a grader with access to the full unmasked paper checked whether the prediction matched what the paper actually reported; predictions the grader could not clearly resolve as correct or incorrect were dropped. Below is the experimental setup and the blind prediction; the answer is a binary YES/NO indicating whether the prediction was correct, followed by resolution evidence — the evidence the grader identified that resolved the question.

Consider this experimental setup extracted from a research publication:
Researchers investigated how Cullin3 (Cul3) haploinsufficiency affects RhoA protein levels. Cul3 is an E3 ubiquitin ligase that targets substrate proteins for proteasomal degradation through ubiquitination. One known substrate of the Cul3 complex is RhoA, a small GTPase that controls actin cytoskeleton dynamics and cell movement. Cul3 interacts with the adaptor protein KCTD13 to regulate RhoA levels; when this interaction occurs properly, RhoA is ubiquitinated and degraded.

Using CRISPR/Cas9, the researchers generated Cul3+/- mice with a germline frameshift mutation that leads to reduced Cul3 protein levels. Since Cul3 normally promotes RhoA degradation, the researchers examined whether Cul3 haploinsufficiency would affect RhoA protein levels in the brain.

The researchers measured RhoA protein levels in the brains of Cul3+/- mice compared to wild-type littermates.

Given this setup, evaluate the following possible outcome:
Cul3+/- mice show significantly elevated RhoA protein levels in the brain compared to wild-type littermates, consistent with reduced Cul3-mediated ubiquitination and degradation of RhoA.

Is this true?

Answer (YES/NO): YES